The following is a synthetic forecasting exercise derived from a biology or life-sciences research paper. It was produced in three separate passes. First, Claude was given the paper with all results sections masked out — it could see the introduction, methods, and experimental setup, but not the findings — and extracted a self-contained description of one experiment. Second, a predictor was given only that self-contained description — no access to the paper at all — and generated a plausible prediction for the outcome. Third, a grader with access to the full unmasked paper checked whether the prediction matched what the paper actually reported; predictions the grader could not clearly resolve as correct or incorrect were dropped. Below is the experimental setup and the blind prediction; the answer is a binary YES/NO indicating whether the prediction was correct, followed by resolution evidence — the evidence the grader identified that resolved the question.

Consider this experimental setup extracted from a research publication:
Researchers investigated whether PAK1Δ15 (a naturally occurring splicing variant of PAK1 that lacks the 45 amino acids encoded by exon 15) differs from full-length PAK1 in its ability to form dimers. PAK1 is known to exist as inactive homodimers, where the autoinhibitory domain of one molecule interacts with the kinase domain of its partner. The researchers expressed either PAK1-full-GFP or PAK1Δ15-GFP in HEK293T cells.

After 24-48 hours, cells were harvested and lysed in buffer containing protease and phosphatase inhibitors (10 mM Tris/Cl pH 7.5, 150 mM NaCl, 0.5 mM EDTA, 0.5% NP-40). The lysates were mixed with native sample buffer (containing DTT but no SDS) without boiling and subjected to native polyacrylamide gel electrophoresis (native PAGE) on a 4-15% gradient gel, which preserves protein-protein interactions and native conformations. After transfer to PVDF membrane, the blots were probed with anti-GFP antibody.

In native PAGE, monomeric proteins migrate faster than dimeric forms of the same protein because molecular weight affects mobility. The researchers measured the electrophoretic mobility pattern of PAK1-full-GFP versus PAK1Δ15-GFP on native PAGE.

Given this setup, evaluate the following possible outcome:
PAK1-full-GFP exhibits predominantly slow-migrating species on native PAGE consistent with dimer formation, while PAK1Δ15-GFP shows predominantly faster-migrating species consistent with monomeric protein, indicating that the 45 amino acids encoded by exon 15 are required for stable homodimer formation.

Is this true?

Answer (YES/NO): NO